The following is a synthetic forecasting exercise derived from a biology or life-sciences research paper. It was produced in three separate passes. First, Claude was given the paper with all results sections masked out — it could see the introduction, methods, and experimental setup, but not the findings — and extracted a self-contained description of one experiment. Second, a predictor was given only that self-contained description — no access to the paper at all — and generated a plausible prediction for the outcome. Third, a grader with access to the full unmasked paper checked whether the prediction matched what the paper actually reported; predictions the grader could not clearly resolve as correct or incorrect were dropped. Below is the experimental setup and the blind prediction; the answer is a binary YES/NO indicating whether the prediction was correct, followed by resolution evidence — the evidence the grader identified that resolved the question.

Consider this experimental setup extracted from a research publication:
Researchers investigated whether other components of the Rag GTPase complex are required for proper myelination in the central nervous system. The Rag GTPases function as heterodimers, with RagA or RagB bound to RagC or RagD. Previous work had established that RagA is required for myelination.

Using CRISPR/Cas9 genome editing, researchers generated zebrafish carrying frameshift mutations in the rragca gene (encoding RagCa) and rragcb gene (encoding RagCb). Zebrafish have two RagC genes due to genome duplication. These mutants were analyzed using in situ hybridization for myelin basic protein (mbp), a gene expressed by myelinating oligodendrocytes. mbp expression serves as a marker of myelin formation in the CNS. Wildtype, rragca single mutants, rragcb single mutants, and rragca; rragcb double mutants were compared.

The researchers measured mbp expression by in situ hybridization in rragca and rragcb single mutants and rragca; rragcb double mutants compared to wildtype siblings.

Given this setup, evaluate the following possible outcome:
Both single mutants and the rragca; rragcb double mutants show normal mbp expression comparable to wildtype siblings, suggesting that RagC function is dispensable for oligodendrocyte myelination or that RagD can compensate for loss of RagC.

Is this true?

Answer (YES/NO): NO